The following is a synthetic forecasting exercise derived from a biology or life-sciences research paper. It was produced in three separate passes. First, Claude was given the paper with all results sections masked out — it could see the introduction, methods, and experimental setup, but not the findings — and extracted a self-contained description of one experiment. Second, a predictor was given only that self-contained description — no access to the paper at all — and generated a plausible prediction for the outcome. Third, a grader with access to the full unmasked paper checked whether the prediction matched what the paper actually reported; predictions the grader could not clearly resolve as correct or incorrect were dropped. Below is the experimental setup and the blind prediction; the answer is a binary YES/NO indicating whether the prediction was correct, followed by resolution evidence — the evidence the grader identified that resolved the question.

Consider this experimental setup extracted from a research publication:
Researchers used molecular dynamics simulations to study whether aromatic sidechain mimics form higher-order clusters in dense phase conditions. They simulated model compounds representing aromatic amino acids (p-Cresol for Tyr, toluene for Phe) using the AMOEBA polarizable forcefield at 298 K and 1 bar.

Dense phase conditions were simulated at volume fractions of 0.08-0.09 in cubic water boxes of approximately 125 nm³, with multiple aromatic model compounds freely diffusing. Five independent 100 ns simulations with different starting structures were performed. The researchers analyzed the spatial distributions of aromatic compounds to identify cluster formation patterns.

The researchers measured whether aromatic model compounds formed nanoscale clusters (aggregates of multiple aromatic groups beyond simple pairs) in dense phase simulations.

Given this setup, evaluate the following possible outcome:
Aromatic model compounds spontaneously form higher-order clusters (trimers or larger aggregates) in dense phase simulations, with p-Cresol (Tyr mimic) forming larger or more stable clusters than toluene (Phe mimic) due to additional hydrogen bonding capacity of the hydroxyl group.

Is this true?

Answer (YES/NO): NO